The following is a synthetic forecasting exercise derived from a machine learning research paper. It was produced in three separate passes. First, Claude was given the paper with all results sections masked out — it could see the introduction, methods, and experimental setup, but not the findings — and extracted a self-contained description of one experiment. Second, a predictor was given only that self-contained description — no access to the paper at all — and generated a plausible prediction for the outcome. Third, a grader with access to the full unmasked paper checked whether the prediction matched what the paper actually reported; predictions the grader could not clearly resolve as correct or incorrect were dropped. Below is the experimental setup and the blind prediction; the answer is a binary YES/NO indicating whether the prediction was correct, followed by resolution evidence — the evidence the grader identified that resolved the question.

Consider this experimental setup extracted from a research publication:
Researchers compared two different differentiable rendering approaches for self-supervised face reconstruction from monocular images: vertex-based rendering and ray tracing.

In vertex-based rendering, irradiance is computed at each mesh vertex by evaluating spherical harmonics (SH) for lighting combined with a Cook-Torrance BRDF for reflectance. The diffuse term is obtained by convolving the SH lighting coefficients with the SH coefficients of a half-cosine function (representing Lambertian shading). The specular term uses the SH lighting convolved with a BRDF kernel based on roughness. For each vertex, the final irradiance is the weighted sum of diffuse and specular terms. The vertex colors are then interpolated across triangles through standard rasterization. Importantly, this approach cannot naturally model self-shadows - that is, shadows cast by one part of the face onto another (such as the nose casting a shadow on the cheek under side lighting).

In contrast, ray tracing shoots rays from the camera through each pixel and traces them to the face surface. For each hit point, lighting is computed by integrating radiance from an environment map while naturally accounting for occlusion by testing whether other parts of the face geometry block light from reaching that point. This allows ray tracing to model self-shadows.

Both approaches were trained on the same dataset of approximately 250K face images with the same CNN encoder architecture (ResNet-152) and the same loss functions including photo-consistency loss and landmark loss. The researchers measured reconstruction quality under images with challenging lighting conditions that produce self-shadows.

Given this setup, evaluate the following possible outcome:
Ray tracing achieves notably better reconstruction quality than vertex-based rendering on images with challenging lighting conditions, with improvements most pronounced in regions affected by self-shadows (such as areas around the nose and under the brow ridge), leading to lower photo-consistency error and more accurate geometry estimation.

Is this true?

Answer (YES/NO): NO